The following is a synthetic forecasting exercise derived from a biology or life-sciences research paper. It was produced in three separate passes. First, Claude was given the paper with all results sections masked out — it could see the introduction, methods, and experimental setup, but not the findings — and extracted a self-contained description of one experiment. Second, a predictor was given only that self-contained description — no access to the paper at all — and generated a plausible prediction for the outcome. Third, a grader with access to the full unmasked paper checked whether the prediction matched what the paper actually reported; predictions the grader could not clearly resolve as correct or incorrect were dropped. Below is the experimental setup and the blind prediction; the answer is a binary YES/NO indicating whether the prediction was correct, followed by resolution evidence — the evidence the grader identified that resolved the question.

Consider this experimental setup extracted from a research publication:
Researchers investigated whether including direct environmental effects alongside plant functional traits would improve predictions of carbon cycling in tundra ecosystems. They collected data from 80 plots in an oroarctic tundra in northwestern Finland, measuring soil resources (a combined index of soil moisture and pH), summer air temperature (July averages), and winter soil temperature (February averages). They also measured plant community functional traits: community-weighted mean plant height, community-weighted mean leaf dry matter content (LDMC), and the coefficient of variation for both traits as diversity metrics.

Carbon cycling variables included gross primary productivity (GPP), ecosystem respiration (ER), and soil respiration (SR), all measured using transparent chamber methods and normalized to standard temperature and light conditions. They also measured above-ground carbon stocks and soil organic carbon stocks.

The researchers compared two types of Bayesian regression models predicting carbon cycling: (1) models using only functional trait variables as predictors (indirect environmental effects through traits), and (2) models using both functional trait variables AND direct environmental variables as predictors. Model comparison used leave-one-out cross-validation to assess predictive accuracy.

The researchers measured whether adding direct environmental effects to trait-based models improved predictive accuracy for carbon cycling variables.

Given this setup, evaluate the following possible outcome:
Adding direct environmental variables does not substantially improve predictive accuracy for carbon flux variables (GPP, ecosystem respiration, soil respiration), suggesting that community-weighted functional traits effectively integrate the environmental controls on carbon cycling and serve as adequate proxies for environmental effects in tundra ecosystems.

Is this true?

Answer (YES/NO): YES